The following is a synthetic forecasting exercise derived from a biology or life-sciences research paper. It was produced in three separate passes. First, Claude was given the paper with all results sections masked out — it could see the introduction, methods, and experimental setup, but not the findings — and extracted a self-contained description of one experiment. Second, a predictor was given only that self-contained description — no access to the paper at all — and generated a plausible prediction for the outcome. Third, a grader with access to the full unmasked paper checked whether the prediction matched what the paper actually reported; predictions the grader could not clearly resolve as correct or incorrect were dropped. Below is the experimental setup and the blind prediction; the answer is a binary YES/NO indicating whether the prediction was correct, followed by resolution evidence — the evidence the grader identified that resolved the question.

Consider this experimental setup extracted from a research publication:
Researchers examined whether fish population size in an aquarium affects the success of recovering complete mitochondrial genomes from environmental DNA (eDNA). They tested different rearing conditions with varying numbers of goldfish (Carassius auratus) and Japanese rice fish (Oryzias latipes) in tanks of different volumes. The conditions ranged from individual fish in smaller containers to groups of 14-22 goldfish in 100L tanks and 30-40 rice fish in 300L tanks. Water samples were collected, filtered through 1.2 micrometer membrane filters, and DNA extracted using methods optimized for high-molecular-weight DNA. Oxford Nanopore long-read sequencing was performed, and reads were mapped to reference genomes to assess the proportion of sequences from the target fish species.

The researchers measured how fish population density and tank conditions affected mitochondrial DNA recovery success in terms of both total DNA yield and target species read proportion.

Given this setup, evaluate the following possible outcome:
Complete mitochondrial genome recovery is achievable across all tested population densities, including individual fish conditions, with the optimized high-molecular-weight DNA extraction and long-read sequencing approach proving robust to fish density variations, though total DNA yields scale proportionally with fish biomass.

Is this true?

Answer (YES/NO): NO